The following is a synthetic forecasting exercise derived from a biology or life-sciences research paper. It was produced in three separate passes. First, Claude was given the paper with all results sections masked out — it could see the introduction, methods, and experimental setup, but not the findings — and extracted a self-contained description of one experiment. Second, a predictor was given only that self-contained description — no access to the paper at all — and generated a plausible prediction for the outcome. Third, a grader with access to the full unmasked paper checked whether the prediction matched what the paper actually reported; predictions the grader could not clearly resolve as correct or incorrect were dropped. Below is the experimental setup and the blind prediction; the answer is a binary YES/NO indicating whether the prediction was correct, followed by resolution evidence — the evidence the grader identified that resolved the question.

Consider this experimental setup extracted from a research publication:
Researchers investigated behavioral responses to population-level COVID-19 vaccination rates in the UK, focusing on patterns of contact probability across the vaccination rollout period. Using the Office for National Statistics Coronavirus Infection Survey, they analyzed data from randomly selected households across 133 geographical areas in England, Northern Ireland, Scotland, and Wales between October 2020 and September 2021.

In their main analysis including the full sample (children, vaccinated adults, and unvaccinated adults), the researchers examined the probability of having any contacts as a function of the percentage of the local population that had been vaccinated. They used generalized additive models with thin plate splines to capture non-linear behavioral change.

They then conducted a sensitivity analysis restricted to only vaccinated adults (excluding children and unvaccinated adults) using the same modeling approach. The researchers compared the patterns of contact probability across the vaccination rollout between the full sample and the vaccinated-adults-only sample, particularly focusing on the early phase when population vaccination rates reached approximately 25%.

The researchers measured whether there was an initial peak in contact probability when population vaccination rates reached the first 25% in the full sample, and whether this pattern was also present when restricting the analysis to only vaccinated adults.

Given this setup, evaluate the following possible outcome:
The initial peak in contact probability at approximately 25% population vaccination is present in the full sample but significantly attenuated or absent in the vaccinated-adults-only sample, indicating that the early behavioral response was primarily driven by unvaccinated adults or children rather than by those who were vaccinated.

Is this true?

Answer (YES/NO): YES